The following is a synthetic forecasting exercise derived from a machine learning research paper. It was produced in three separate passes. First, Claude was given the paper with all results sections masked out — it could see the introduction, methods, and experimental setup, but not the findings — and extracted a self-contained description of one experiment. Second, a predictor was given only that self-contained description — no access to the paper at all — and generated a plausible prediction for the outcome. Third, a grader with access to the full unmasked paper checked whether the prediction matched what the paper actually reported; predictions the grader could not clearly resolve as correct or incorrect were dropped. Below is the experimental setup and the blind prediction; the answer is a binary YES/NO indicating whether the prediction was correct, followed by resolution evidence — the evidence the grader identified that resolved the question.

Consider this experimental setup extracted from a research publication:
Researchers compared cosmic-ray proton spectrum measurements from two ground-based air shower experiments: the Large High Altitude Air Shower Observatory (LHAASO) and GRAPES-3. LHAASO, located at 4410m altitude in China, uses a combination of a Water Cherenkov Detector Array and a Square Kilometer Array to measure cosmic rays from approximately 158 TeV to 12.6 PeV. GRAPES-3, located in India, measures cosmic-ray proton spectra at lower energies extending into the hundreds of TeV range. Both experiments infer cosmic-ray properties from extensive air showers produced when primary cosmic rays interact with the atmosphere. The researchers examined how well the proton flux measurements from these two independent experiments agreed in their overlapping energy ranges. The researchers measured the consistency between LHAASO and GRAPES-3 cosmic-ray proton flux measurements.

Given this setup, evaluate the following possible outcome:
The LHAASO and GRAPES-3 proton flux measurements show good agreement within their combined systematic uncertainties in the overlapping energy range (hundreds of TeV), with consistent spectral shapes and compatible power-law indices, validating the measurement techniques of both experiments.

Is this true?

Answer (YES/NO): NO